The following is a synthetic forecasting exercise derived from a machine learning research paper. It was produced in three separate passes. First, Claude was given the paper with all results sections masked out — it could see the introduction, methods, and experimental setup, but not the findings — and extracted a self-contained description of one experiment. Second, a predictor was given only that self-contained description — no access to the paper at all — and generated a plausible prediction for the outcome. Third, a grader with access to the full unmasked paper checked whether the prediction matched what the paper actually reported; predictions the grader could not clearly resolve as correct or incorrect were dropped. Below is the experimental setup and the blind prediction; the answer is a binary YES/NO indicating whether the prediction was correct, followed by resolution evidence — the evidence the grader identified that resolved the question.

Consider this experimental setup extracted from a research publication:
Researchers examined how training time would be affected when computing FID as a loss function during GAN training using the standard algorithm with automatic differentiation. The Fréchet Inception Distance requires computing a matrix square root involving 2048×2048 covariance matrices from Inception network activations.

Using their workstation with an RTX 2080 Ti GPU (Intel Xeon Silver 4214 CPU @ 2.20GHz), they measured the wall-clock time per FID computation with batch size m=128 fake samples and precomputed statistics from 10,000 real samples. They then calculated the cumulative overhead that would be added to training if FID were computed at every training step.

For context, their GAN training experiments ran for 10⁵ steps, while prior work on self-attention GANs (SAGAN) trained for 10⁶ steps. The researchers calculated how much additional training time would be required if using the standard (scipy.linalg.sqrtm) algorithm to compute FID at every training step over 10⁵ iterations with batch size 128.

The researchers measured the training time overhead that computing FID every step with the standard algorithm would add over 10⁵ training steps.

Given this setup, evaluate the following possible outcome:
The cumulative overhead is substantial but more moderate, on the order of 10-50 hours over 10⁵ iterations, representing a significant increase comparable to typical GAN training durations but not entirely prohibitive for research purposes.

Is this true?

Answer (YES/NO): NO